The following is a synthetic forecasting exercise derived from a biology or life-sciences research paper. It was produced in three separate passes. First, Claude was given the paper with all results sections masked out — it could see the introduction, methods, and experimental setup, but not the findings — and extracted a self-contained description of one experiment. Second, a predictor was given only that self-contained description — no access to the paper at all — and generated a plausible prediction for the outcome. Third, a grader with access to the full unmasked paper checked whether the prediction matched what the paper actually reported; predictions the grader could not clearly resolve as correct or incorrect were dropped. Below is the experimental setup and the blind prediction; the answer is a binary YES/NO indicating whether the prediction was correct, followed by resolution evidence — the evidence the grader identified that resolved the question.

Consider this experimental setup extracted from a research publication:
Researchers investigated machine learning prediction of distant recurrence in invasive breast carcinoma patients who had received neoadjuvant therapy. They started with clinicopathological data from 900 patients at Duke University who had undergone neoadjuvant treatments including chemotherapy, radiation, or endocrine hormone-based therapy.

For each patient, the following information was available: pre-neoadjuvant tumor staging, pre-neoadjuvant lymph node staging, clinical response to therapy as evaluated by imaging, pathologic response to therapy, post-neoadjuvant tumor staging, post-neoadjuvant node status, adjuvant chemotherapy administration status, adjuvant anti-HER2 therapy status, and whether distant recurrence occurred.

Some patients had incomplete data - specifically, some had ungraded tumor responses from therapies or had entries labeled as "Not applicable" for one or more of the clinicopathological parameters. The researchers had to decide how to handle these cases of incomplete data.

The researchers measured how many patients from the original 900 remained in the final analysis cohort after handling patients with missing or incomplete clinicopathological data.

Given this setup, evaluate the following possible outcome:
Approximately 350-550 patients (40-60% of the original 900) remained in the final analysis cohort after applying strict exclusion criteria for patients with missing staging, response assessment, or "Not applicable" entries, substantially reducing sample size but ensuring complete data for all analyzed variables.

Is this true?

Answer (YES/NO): NO